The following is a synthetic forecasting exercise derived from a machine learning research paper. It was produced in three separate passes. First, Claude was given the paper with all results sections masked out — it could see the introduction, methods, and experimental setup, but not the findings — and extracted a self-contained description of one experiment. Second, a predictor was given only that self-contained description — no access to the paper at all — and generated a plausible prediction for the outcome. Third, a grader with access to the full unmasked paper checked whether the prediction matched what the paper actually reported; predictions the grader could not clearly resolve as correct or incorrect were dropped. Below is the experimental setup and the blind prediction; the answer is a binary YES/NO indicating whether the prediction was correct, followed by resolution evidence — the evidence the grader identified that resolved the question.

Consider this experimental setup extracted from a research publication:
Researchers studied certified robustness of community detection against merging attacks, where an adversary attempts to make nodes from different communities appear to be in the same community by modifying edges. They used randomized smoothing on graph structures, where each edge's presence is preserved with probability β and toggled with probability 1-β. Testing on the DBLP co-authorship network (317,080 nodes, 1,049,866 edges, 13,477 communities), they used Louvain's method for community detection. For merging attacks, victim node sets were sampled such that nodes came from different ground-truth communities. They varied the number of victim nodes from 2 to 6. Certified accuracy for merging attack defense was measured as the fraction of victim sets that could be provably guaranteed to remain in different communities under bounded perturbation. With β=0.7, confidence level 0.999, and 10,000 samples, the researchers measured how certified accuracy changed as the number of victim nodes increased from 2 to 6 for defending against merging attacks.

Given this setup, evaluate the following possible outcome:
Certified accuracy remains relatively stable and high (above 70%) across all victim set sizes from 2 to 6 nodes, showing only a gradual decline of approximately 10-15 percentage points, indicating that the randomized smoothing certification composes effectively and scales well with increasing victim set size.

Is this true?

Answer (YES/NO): NO